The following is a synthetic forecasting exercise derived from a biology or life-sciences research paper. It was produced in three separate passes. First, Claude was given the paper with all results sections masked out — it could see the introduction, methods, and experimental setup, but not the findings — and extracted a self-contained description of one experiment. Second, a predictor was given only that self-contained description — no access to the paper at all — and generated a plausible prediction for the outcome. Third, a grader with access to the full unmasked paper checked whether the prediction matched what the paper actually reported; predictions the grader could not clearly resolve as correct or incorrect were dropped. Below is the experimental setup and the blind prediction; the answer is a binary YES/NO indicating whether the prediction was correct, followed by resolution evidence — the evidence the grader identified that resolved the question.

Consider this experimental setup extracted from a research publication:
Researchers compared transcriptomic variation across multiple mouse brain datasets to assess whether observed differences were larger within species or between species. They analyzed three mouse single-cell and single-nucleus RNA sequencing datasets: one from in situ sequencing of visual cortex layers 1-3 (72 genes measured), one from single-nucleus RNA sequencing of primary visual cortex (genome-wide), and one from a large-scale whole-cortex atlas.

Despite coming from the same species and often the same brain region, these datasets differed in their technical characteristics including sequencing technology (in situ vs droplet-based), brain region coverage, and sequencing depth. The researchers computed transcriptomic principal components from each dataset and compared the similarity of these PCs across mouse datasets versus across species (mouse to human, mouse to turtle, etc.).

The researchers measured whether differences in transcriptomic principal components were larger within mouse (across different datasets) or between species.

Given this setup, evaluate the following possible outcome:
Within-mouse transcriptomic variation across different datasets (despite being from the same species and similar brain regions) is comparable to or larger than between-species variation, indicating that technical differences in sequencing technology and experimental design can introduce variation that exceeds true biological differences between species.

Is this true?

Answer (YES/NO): NO